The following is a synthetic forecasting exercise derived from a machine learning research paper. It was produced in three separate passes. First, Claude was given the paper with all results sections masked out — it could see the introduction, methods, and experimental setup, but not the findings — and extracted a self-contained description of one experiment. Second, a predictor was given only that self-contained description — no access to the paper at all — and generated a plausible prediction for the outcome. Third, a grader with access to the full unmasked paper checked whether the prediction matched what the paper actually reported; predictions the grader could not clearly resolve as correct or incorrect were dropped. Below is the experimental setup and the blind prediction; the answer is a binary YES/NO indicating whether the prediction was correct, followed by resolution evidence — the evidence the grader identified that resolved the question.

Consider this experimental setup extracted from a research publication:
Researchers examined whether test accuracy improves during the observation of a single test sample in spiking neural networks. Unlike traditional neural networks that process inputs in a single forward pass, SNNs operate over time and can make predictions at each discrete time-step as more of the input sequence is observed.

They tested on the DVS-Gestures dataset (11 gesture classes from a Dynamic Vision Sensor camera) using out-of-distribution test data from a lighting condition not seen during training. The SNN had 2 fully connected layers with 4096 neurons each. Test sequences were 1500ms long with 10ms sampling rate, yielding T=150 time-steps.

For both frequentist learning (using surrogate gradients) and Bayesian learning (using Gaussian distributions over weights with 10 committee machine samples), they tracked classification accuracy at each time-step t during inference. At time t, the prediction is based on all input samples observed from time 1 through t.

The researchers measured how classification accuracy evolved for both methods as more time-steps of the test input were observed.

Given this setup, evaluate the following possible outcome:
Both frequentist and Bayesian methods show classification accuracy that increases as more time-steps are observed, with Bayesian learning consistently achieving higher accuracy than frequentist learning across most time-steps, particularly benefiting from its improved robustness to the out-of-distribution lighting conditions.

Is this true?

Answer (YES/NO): NO